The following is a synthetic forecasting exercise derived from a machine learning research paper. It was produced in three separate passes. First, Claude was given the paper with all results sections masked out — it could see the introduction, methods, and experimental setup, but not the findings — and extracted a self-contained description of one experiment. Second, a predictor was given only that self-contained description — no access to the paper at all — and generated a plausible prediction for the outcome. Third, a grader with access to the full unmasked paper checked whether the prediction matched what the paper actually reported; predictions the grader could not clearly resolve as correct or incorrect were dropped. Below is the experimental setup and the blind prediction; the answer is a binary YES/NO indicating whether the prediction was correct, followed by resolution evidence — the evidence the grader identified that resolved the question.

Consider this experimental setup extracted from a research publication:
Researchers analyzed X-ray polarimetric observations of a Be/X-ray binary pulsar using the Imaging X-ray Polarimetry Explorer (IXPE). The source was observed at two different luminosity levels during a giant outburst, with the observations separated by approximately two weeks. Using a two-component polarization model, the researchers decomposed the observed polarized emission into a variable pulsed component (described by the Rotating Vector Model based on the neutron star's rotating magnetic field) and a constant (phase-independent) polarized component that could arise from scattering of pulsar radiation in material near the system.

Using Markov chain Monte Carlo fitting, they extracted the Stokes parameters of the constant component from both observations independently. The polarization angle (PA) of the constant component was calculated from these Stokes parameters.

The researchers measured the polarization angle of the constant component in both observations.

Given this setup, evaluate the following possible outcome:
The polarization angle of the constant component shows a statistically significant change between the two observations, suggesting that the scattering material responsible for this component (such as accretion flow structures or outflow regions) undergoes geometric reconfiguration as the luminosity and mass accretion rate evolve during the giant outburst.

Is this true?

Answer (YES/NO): NO